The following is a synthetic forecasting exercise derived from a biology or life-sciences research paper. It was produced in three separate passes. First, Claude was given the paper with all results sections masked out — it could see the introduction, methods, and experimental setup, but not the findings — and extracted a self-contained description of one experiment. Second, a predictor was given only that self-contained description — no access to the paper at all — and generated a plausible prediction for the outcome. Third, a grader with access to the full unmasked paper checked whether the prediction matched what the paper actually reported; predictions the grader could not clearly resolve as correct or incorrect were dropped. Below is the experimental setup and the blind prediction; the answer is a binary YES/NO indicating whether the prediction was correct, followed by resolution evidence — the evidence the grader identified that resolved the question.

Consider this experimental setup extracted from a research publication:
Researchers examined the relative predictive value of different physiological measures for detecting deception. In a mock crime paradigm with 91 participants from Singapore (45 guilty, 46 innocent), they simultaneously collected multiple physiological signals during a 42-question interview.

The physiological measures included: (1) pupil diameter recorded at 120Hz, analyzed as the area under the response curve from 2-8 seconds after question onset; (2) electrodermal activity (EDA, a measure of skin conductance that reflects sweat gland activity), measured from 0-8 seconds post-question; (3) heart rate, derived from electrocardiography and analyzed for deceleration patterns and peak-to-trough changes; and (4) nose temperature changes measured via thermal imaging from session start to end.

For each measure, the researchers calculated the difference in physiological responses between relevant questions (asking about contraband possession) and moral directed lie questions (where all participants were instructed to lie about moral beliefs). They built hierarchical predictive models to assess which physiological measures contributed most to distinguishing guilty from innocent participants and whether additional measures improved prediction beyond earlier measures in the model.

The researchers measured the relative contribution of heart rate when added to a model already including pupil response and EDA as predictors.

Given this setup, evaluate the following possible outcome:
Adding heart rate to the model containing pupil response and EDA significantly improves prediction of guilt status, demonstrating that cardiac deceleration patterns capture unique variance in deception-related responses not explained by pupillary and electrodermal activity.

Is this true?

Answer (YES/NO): NO